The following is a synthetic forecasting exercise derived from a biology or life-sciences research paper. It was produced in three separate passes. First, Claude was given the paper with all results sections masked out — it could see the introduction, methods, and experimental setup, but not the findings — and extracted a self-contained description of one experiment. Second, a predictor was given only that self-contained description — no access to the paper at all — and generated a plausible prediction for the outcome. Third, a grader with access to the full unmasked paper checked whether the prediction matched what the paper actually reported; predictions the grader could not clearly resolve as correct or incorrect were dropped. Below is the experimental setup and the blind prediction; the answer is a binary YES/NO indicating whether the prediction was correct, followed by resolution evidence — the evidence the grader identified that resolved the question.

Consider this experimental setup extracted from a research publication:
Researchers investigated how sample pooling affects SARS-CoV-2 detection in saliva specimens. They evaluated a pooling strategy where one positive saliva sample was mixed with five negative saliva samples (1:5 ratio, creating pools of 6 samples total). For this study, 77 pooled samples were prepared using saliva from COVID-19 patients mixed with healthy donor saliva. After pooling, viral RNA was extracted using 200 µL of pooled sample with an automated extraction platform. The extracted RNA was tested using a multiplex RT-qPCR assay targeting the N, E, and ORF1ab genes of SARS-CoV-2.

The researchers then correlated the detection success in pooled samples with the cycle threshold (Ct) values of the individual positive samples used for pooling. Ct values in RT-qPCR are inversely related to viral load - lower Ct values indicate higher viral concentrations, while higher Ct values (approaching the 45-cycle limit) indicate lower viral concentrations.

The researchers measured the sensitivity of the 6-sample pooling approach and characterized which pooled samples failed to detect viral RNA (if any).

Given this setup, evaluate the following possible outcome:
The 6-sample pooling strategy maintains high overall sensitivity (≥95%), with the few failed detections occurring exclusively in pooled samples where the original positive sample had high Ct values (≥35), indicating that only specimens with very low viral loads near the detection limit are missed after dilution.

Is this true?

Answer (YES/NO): NO